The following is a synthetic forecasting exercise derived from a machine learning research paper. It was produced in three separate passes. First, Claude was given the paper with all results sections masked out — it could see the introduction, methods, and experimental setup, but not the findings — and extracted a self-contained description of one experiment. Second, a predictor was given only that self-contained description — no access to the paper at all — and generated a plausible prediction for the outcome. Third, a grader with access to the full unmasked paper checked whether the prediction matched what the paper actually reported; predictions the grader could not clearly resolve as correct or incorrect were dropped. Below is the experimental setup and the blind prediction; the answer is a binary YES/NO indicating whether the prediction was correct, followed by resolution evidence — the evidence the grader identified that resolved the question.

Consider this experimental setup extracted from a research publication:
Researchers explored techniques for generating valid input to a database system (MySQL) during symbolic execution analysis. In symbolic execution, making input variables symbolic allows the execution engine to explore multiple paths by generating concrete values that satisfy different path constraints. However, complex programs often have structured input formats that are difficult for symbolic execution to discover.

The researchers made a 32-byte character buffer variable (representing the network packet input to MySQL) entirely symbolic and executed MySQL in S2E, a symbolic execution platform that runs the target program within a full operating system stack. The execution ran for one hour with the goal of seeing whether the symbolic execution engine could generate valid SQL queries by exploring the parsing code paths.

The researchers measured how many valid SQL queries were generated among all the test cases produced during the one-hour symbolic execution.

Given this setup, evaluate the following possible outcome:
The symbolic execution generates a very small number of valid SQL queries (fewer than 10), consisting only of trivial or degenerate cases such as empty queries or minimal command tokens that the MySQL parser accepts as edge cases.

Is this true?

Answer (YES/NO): NO